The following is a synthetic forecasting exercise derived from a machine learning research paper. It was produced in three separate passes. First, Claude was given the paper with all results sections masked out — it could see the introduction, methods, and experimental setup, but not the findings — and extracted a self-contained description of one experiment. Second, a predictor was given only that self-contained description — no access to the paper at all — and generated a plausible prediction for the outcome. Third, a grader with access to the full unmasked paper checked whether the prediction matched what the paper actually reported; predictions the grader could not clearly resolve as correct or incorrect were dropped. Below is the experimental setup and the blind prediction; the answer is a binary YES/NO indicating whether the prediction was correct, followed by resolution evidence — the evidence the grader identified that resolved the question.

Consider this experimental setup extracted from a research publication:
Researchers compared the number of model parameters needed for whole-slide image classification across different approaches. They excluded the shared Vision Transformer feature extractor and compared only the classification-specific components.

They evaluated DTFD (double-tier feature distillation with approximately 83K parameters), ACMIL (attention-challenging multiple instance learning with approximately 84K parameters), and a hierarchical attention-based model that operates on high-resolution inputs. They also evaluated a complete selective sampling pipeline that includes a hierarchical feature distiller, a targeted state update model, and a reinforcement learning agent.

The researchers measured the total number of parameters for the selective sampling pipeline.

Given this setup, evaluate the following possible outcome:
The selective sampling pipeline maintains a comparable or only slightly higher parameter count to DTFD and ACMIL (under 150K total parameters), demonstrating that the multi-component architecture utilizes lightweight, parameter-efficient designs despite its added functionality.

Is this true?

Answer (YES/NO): NO